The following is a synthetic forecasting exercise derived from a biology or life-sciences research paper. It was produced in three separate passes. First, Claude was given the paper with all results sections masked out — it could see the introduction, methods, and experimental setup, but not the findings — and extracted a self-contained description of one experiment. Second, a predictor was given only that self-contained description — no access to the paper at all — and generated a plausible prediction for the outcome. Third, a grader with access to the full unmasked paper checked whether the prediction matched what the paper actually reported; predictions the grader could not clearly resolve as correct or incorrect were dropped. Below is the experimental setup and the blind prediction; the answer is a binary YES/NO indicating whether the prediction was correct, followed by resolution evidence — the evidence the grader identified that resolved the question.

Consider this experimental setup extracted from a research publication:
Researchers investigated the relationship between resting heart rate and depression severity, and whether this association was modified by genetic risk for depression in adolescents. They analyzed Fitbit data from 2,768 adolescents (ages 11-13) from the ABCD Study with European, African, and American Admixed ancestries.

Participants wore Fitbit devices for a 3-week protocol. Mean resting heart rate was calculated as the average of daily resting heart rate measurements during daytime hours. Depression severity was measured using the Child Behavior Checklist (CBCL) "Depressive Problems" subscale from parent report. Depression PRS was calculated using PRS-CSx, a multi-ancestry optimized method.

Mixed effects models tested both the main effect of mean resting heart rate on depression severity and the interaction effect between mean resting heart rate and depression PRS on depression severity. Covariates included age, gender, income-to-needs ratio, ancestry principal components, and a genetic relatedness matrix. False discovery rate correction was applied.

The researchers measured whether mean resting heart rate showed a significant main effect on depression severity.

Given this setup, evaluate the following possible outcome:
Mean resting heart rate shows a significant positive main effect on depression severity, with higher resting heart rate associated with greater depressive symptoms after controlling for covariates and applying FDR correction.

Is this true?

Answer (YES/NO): YES